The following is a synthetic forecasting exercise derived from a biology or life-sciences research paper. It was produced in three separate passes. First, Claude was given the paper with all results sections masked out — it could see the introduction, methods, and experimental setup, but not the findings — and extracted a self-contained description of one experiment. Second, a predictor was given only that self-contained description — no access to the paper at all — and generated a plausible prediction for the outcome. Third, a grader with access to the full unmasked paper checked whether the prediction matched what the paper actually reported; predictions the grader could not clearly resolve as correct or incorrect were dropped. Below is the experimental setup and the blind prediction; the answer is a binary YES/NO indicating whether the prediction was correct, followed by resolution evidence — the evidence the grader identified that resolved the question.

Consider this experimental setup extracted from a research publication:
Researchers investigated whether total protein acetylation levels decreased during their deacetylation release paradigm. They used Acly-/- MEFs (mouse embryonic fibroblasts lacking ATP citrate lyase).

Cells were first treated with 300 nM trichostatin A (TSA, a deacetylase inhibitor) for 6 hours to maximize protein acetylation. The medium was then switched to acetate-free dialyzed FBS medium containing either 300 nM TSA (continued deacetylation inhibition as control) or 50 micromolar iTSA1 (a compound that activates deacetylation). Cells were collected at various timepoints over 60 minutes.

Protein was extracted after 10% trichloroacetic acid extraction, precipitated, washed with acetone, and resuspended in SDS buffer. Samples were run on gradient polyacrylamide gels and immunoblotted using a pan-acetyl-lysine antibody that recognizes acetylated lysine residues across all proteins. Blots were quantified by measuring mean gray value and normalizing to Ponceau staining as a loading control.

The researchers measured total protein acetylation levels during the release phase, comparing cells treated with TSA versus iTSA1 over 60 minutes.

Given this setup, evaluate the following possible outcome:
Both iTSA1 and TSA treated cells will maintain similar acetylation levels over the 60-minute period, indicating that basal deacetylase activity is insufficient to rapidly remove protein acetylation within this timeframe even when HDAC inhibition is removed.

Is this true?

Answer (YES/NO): NO